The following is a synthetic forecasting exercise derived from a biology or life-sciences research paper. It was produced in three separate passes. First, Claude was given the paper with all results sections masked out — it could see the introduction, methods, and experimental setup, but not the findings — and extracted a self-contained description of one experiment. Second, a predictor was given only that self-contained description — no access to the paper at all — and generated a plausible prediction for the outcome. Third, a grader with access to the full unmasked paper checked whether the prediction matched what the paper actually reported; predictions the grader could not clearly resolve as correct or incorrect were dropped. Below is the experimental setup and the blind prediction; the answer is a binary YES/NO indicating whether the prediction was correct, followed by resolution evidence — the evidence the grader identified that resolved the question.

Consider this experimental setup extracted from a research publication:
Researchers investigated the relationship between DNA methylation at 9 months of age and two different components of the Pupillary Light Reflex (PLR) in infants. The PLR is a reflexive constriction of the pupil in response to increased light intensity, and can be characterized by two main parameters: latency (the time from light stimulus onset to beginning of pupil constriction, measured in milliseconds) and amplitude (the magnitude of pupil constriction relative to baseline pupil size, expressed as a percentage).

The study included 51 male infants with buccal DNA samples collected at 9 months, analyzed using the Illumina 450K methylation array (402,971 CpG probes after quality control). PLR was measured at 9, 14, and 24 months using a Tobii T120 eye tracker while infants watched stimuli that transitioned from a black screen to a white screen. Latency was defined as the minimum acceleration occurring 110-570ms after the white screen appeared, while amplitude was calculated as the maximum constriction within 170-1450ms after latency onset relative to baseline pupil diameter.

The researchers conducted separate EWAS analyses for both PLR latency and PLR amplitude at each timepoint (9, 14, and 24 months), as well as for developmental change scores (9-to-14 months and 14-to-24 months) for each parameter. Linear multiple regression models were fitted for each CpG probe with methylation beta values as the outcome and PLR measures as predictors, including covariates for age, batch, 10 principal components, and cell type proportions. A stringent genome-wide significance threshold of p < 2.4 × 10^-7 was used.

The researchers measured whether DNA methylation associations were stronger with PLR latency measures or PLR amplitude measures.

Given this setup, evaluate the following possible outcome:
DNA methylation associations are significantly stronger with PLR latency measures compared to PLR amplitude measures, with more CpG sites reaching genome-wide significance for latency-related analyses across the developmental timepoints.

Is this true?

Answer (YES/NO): YES